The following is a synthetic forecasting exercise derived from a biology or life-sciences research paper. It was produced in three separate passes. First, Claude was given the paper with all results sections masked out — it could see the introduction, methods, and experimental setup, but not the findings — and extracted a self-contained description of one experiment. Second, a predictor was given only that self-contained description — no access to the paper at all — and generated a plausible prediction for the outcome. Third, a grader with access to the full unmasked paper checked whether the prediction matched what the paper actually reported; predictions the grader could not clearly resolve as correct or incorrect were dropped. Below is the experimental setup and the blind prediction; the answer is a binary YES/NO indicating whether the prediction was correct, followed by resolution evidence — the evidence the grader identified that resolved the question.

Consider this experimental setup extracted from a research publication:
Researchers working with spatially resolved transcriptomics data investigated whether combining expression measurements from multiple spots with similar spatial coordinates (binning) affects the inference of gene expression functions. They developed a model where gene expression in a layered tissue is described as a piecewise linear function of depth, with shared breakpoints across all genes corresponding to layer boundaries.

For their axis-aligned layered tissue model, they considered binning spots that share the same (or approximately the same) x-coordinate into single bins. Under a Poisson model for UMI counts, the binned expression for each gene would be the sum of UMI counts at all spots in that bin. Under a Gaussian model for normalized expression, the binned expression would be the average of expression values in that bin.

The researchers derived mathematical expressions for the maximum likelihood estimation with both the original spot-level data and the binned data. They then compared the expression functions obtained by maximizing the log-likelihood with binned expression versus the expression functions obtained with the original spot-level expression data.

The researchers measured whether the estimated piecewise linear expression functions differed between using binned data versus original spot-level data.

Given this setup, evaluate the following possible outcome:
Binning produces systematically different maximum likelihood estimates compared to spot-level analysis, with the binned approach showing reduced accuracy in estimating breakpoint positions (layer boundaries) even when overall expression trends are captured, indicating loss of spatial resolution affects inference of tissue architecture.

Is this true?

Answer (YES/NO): NO